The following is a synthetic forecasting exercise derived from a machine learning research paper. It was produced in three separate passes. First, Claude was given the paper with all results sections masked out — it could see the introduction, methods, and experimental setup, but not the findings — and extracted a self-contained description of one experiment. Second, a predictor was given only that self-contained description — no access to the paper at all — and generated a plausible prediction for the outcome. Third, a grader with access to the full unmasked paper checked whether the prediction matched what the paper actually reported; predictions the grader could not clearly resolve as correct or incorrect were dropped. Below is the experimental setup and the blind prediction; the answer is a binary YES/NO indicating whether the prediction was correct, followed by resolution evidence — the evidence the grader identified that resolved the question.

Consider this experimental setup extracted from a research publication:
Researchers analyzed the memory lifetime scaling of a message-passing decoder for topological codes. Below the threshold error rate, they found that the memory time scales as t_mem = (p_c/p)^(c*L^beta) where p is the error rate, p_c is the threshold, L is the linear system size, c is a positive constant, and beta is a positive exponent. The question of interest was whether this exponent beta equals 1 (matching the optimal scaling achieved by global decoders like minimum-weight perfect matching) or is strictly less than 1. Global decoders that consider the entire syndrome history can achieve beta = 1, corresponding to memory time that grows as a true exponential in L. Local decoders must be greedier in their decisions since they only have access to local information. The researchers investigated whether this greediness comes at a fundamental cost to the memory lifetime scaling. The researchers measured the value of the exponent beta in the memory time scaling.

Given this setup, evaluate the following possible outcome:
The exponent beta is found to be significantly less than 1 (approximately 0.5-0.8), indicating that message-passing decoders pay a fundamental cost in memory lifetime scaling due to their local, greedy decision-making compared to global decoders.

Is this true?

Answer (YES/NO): NO